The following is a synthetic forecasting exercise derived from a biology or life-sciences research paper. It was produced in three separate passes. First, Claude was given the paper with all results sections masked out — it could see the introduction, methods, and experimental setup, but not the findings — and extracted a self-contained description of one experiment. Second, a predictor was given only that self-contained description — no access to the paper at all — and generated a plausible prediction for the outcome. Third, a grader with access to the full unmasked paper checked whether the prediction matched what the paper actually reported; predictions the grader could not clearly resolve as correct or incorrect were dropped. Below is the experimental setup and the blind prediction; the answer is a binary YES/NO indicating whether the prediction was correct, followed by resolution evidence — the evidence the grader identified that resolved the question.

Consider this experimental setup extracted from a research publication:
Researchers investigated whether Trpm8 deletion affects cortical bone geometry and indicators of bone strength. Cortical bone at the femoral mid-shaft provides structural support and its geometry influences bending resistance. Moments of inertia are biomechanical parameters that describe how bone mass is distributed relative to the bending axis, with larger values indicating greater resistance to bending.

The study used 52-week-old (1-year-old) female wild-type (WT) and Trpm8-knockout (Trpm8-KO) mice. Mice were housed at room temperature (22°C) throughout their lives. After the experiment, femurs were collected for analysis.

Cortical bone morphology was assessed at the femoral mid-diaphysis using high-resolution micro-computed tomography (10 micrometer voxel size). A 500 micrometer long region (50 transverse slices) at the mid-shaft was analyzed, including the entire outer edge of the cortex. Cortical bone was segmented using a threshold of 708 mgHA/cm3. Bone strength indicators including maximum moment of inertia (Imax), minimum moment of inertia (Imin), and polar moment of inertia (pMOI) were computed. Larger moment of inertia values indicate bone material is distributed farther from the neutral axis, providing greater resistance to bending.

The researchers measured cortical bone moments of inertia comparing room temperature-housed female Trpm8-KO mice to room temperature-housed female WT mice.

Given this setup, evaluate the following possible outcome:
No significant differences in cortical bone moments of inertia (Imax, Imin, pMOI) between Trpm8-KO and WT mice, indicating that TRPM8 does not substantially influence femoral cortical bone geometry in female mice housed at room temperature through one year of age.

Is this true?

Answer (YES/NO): NO